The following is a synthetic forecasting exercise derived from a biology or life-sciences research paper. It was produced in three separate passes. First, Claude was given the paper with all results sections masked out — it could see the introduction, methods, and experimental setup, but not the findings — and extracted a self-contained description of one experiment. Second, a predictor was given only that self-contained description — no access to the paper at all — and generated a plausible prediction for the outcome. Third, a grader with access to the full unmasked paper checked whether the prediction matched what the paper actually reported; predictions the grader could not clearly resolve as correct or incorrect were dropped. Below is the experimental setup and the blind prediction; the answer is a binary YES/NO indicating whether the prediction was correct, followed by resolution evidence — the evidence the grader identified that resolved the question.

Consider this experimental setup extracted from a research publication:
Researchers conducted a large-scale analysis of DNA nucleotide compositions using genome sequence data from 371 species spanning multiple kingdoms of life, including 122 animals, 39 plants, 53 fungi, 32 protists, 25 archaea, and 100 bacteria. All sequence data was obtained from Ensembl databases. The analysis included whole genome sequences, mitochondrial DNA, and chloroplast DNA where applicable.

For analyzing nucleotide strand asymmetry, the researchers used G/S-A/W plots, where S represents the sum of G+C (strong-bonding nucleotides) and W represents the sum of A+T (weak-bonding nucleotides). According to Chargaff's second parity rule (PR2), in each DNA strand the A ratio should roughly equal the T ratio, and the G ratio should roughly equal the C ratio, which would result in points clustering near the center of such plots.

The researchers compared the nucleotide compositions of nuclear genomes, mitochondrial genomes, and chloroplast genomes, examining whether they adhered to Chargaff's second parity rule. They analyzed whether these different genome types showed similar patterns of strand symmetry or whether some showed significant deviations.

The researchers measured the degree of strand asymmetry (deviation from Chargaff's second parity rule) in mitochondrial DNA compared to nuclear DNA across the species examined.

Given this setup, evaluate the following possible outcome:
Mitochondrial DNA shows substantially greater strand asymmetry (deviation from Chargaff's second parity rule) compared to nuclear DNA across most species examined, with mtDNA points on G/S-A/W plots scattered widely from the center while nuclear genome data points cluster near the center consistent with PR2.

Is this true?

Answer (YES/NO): YES